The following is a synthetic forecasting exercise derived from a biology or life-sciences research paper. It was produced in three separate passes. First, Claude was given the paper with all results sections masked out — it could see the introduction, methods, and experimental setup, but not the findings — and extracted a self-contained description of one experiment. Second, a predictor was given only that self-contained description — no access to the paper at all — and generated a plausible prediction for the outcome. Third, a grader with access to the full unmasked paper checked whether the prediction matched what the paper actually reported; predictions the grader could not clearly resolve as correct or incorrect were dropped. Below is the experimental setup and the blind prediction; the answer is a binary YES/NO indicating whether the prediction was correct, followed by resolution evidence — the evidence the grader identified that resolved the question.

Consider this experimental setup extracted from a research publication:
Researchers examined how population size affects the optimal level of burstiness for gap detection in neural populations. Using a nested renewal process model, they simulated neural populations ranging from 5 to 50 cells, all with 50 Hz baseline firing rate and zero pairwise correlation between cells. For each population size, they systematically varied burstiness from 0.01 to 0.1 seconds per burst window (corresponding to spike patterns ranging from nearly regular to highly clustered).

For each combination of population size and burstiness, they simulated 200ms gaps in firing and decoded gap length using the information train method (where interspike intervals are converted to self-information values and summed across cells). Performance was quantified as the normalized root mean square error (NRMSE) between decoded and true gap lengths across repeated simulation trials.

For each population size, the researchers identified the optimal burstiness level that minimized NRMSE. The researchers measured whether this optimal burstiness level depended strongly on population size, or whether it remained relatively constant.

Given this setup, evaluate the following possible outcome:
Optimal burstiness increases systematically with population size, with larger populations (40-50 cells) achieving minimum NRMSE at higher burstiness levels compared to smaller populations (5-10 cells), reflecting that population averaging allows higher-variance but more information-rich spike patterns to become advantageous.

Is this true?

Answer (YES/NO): NO